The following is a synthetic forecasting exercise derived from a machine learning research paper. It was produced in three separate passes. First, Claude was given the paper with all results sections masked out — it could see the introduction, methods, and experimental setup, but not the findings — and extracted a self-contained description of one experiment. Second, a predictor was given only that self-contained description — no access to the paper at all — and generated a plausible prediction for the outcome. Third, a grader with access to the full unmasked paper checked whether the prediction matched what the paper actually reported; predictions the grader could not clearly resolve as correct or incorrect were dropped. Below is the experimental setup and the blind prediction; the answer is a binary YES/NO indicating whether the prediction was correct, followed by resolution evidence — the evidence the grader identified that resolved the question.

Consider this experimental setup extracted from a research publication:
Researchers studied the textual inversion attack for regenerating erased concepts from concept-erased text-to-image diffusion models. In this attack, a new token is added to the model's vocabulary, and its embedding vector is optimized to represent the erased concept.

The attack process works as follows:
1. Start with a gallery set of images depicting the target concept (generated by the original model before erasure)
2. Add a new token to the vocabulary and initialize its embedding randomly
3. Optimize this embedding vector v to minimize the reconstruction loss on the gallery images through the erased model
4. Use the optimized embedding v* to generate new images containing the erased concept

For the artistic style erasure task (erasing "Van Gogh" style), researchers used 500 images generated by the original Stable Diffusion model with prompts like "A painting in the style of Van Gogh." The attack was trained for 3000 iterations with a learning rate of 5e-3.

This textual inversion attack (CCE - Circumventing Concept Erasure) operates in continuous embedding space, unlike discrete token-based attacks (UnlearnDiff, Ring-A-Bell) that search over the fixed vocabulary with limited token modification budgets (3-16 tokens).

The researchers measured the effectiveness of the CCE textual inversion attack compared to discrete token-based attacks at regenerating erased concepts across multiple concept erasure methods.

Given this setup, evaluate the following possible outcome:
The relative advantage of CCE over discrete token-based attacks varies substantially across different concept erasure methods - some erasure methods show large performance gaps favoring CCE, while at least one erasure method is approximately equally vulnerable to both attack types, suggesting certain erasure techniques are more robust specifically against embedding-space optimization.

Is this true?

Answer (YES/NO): NO